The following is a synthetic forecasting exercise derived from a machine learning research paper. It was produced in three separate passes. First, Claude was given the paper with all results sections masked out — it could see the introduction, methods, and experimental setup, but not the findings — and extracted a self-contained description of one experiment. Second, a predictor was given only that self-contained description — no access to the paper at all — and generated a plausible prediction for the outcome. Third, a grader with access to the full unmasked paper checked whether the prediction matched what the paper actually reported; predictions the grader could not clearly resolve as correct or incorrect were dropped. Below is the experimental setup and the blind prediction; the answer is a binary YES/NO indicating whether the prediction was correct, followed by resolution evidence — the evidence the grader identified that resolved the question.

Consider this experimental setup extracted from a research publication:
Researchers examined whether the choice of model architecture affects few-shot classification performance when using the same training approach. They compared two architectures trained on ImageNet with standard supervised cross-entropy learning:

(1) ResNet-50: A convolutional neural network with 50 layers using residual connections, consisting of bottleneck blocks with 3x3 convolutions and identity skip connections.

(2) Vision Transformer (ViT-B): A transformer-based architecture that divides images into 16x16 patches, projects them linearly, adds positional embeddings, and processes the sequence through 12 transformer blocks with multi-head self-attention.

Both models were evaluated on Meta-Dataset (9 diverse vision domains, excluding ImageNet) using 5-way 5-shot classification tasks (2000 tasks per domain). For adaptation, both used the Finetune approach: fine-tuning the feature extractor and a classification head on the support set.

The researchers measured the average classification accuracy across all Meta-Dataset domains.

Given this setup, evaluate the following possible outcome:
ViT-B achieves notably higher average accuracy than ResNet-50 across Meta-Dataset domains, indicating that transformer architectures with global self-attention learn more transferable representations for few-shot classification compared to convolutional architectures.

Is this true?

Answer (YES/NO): YES